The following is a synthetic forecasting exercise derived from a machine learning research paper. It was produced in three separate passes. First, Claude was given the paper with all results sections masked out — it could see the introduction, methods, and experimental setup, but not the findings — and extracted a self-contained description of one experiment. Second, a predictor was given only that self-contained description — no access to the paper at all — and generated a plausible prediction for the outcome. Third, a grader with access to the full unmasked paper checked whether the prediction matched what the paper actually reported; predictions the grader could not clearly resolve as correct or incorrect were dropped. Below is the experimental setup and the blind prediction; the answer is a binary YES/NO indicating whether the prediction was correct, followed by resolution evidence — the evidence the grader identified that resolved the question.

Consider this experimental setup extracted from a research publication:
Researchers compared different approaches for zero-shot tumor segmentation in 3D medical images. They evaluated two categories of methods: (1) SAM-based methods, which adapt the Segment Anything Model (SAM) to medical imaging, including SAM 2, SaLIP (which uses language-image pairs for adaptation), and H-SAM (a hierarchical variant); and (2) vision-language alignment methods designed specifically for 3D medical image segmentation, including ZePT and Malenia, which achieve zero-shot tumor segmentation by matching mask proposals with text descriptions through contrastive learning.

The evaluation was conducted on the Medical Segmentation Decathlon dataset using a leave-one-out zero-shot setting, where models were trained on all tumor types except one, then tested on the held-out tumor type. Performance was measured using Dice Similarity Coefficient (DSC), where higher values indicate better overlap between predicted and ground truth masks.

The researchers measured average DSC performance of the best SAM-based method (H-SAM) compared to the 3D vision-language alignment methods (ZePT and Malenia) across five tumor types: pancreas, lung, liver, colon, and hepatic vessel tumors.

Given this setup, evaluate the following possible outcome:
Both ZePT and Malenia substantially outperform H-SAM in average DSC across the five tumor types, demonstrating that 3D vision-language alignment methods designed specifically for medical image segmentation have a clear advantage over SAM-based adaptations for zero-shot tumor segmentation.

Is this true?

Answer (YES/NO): YES